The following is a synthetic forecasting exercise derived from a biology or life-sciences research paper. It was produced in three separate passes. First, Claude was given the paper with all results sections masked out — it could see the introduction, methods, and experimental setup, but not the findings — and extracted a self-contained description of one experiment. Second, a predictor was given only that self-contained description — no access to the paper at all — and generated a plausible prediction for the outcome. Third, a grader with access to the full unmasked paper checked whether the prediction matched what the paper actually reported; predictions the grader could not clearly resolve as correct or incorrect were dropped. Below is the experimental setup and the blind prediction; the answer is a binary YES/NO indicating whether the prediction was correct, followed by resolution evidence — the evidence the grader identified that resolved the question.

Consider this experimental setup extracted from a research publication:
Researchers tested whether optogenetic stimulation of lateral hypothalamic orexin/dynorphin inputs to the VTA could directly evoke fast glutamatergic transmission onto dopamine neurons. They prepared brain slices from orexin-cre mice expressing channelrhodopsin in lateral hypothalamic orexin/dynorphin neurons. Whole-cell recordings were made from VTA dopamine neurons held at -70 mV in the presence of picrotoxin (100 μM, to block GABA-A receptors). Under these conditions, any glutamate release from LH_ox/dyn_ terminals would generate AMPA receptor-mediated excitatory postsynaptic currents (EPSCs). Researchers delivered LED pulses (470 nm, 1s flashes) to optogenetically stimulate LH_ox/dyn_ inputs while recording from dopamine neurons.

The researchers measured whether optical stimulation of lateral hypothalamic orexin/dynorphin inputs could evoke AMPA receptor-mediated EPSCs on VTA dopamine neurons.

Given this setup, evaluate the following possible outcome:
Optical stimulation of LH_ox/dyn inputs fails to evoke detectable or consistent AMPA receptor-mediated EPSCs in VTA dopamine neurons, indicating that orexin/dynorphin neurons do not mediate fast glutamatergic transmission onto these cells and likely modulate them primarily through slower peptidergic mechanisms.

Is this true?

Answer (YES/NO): YES